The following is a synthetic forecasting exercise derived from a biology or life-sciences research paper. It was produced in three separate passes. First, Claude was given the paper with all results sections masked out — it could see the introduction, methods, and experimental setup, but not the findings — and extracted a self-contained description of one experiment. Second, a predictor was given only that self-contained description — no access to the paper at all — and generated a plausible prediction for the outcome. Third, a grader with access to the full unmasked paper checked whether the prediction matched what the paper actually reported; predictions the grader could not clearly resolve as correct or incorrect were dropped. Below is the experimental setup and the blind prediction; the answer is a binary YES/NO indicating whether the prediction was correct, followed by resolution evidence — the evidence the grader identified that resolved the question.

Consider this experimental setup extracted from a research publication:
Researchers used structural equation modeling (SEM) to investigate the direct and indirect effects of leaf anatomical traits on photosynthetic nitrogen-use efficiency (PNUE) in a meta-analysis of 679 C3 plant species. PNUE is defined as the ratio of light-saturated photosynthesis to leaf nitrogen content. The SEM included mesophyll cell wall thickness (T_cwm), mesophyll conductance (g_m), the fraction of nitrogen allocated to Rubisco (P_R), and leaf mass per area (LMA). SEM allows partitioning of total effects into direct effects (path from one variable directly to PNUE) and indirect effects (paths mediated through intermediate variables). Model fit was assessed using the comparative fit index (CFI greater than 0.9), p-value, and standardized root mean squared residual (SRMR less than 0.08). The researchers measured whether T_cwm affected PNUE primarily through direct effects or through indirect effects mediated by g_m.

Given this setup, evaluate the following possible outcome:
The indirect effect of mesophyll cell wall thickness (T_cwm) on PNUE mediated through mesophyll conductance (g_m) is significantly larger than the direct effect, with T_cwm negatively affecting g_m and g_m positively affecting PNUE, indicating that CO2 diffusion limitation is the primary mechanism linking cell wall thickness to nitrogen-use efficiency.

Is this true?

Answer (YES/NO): NO